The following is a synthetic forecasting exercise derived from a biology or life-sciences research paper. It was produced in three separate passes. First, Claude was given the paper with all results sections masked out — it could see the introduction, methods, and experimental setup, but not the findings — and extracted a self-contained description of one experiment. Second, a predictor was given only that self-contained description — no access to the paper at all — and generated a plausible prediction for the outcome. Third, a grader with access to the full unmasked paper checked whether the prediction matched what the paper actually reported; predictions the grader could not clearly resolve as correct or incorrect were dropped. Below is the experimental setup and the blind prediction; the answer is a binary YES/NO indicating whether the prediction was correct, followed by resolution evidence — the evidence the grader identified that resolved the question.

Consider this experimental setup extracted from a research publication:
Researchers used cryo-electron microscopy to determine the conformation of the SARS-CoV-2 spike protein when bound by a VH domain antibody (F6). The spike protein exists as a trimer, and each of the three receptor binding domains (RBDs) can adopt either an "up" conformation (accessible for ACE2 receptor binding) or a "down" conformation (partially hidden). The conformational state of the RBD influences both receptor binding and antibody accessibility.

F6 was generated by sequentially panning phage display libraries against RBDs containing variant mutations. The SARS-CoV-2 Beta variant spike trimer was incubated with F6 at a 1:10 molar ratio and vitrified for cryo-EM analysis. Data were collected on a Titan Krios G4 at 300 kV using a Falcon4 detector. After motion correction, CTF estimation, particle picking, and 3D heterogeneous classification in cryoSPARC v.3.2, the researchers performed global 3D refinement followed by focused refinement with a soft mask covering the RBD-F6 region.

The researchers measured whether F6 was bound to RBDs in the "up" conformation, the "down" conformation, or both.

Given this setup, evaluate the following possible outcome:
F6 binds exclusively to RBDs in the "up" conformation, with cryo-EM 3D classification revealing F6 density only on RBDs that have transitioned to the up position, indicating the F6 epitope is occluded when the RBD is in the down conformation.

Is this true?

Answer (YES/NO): NO